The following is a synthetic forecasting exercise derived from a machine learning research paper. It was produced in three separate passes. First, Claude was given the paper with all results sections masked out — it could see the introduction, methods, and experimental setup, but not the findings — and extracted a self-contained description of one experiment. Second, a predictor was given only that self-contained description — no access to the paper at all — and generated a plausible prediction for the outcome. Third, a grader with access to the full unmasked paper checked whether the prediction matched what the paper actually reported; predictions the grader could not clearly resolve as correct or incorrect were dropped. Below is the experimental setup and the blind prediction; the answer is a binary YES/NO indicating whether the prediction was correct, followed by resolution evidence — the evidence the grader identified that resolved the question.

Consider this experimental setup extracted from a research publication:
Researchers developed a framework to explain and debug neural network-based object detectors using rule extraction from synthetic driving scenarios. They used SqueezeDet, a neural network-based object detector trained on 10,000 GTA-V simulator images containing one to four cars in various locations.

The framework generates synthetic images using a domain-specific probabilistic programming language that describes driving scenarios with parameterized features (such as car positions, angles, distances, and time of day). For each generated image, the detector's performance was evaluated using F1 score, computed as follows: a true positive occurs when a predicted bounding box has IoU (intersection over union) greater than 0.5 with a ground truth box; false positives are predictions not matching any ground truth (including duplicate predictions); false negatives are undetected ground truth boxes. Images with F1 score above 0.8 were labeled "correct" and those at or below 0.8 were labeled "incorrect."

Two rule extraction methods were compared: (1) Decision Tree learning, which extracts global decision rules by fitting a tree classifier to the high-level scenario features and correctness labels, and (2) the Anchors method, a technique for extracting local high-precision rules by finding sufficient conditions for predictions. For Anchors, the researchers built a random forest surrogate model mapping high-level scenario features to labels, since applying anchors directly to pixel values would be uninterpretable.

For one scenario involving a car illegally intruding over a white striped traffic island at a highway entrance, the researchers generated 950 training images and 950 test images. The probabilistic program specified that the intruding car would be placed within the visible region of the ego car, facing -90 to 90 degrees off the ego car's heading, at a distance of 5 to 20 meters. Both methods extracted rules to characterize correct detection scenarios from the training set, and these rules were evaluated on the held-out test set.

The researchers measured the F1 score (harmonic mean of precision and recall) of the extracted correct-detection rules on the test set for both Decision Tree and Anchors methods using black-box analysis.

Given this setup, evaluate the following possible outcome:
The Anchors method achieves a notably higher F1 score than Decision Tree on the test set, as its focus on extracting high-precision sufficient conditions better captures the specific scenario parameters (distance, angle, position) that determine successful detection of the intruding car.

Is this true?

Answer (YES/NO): NO